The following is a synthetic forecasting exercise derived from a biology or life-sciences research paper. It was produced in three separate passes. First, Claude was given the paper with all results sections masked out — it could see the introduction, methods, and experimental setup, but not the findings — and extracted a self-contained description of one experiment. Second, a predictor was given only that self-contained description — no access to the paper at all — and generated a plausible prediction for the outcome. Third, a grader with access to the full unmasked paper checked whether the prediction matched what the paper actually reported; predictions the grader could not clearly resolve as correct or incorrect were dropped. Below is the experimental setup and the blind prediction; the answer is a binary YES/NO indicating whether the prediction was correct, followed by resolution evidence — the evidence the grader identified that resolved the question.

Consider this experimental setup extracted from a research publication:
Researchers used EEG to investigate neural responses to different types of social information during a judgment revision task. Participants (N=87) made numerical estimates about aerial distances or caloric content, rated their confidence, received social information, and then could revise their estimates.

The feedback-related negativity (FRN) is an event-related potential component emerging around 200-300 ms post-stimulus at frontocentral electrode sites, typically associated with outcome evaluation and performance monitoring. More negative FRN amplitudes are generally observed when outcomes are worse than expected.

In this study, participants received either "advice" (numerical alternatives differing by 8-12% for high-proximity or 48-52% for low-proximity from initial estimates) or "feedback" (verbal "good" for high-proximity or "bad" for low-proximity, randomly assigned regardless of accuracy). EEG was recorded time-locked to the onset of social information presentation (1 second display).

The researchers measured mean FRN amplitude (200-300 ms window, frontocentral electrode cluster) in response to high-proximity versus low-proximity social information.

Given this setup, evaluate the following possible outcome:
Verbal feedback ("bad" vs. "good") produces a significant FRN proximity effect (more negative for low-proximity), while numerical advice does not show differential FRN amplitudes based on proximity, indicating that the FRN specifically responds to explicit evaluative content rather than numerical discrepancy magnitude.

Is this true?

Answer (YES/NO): NO